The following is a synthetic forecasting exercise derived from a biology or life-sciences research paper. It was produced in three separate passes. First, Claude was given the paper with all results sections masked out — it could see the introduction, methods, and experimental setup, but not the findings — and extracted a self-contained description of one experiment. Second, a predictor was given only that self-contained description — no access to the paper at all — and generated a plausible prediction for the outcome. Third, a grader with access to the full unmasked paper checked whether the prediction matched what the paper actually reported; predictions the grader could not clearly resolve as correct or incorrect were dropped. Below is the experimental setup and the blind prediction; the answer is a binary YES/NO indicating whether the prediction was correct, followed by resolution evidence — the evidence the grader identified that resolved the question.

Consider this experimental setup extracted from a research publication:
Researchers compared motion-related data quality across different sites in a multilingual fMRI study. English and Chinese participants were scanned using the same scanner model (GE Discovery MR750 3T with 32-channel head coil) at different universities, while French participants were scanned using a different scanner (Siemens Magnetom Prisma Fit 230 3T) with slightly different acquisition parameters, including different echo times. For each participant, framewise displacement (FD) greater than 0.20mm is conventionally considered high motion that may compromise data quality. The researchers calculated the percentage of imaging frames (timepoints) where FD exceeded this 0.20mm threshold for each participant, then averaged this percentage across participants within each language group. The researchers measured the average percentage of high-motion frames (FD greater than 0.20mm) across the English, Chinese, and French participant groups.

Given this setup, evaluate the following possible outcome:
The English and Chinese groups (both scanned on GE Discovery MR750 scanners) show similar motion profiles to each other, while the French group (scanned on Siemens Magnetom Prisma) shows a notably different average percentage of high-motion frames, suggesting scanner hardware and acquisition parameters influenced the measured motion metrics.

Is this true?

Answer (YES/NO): NO